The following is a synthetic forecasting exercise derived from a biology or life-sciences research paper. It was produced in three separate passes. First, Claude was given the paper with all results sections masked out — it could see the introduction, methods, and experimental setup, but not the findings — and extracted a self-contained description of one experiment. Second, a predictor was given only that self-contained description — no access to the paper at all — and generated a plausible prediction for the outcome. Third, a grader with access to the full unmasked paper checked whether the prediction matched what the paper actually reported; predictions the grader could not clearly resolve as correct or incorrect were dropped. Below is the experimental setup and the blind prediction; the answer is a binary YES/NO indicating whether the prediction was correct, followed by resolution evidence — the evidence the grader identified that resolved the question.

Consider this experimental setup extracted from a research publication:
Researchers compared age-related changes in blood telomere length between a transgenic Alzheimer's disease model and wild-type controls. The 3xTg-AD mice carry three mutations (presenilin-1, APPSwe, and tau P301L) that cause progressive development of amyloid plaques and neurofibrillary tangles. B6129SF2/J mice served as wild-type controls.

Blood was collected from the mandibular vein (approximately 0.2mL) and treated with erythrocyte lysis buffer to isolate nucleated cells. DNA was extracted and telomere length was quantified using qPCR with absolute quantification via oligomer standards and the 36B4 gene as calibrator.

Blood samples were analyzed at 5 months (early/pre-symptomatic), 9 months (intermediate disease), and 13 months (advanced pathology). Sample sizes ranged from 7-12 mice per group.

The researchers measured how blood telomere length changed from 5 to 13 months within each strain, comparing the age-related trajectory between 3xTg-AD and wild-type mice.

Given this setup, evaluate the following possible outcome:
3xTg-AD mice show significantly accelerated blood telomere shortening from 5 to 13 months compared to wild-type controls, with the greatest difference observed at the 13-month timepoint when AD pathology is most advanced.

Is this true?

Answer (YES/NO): YES